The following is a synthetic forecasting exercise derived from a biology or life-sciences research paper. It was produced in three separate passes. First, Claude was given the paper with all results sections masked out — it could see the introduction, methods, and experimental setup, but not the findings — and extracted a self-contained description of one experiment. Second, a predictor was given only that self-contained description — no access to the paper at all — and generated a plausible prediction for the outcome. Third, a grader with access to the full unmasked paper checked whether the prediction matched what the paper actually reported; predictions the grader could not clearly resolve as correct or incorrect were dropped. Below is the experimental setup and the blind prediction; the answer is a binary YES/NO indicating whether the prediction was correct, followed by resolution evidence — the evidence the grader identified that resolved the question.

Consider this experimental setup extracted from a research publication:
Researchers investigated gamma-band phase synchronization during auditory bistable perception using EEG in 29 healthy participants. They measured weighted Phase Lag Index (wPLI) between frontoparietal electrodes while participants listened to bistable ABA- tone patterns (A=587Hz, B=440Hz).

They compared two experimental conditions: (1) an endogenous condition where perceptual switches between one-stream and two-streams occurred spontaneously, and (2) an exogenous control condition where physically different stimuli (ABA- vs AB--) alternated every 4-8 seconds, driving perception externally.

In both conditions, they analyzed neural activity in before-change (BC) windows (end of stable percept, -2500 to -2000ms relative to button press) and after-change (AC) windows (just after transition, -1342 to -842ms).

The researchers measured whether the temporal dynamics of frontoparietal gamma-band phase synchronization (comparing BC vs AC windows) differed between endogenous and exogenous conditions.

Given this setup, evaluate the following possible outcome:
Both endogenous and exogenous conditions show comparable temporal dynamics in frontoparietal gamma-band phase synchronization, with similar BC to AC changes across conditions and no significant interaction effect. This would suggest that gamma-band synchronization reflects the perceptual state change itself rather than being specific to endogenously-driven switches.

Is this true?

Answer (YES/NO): NO